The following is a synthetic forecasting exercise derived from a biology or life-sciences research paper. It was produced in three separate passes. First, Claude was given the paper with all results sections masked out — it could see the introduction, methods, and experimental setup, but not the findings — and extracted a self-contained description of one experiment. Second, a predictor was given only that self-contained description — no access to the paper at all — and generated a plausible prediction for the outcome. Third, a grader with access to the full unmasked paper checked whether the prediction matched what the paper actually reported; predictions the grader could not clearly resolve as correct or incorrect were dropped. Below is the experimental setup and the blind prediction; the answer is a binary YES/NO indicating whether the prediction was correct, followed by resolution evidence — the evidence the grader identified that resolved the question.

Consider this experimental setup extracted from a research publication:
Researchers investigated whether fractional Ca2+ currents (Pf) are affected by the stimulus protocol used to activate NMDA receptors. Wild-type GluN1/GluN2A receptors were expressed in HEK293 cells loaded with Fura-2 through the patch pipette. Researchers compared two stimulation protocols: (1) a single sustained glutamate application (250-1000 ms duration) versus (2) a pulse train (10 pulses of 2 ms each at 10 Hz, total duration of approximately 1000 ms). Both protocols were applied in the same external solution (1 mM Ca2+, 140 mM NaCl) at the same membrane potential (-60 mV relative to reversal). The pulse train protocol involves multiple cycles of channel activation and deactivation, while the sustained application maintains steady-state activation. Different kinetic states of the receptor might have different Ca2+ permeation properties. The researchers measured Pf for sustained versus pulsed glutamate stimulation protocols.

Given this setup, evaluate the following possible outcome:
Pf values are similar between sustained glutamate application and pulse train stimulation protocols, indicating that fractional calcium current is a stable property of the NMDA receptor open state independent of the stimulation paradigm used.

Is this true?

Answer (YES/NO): YES